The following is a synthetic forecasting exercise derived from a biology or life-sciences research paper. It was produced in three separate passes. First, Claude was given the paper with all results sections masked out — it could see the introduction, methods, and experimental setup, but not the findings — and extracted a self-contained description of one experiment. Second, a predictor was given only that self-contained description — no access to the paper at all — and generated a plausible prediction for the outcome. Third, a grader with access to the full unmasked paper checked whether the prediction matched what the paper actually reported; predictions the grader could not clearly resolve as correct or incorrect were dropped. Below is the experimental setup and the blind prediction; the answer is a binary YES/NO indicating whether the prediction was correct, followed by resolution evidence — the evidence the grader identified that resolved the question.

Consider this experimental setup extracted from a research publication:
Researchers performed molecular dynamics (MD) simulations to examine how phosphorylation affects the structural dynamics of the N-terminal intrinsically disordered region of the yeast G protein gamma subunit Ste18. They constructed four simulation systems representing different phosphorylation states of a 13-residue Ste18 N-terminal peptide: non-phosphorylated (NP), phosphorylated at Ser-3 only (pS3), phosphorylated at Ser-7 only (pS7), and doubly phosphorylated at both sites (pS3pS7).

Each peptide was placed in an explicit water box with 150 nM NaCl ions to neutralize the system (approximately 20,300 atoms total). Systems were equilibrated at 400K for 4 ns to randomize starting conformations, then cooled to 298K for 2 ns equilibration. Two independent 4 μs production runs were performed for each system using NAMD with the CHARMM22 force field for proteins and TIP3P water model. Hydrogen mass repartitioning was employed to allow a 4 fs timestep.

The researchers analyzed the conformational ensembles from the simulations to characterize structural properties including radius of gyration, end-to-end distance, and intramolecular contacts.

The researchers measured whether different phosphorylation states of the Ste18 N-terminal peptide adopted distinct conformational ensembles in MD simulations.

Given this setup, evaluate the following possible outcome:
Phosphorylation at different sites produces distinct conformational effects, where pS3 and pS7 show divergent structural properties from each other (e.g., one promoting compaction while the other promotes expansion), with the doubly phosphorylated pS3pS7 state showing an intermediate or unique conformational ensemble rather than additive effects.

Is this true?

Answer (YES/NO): NO